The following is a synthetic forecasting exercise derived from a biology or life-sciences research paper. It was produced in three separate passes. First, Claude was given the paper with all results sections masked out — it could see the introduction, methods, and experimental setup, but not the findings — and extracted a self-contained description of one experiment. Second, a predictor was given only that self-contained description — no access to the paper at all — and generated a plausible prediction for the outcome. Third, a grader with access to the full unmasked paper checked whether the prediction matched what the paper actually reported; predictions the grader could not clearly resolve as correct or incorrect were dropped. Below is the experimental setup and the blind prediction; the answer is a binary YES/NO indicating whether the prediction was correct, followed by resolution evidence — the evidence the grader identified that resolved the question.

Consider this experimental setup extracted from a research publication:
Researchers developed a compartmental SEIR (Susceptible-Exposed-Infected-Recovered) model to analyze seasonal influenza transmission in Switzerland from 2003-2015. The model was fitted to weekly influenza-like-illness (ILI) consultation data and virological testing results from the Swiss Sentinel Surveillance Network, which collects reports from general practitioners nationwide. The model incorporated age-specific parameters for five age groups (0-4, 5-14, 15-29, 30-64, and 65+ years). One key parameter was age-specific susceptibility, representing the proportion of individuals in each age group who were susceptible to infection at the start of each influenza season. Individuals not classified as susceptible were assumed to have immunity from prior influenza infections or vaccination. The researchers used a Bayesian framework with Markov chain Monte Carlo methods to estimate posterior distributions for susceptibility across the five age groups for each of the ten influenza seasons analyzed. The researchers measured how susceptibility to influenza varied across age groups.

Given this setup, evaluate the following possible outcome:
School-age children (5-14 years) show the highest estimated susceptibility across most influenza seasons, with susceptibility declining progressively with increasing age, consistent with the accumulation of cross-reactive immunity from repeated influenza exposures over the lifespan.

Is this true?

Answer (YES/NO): NO